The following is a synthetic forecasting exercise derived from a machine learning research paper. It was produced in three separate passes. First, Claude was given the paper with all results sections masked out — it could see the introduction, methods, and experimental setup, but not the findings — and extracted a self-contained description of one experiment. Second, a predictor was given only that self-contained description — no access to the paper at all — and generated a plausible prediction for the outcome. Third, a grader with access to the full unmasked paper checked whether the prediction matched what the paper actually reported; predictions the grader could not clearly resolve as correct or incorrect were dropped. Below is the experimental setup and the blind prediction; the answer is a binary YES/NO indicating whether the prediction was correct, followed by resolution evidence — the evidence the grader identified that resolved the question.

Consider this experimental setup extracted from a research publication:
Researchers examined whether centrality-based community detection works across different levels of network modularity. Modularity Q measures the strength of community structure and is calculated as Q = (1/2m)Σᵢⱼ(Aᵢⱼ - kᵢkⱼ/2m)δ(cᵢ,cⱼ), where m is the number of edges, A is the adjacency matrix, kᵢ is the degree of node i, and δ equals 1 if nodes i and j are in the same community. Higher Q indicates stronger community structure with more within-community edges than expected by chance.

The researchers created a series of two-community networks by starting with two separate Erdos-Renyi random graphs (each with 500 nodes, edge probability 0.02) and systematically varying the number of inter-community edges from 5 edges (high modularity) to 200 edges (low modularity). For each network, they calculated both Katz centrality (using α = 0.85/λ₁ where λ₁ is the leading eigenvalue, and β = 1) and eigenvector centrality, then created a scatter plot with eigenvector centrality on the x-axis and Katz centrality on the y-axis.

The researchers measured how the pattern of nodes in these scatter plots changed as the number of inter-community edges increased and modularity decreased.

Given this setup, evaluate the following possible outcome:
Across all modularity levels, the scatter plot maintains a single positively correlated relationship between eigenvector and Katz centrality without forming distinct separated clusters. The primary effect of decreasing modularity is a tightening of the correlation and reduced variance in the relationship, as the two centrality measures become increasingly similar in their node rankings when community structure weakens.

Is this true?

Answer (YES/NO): NO